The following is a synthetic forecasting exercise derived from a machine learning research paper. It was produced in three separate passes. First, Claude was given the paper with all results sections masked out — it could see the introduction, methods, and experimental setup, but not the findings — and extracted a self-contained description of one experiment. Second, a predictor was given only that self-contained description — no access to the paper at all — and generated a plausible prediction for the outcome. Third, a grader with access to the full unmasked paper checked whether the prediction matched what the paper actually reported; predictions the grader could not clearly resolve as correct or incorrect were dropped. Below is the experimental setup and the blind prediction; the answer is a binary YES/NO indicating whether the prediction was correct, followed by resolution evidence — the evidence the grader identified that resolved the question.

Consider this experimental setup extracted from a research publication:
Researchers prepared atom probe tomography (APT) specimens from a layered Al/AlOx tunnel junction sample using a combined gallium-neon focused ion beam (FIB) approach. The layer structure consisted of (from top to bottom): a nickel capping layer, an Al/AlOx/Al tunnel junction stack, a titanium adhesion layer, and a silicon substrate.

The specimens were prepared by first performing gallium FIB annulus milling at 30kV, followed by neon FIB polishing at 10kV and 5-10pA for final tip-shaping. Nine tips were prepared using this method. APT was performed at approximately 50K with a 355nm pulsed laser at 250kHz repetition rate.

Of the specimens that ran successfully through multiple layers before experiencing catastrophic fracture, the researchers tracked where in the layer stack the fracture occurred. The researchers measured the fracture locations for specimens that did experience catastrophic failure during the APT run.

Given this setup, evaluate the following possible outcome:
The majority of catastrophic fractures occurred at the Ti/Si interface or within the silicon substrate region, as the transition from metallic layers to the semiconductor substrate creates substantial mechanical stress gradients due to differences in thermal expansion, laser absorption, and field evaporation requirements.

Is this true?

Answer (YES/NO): YES